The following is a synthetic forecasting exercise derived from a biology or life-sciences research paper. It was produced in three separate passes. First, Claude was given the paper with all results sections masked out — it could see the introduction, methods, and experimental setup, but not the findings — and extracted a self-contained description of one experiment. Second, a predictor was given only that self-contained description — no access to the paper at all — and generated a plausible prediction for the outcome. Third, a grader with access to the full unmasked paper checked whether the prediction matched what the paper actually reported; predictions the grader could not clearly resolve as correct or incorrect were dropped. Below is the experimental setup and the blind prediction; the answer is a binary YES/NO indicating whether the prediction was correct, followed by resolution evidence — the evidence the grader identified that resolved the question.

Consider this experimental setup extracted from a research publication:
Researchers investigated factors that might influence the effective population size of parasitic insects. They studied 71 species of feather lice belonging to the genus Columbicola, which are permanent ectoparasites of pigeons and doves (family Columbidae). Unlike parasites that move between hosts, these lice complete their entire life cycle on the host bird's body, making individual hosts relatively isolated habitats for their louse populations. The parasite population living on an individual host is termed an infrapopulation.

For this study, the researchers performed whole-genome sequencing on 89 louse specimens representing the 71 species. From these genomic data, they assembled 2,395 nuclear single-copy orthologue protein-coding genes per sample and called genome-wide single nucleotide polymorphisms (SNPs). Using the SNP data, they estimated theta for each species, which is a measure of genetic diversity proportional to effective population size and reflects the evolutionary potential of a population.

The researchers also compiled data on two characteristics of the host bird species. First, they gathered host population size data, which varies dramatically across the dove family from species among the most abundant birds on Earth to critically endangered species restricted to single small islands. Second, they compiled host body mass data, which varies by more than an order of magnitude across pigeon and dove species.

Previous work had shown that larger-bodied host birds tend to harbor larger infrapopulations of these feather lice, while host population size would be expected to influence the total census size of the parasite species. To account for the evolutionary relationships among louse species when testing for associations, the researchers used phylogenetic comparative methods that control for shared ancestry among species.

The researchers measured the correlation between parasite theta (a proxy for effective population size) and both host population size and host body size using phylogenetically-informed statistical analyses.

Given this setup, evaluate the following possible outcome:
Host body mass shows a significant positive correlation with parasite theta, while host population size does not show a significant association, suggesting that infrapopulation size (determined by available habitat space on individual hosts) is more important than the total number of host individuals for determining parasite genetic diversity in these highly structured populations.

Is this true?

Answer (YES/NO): YES